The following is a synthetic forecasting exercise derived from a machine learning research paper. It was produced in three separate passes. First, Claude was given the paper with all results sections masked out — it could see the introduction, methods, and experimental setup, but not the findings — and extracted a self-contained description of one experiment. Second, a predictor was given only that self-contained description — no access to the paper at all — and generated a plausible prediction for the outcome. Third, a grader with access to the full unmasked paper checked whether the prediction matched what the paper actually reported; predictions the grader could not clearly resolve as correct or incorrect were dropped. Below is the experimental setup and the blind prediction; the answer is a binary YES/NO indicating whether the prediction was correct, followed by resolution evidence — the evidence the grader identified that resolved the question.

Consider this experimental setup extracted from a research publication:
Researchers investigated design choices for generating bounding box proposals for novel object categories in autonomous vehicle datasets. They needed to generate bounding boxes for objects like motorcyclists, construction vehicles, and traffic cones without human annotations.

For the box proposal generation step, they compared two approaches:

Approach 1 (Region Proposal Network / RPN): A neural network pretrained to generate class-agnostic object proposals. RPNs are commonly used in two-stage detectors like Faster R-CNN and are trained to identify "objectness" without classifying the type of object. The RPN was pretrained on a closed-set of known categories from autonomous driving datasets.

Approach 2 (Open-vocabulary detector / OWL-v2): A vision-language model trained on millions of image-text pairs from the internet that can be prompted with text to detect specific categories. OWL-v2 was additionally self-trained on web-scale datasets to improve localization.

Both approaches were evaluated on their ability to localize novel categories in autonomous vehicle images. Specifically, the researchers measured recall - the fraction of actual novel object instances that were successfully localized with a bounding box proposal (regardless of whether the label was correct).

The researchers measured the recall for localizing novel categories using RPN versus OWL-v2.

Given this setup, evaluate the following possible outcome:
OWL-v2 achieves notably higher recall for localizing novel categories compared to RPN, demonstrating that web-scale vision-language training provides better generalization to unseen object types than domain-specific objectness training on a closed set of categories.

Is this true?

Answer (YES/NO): YES